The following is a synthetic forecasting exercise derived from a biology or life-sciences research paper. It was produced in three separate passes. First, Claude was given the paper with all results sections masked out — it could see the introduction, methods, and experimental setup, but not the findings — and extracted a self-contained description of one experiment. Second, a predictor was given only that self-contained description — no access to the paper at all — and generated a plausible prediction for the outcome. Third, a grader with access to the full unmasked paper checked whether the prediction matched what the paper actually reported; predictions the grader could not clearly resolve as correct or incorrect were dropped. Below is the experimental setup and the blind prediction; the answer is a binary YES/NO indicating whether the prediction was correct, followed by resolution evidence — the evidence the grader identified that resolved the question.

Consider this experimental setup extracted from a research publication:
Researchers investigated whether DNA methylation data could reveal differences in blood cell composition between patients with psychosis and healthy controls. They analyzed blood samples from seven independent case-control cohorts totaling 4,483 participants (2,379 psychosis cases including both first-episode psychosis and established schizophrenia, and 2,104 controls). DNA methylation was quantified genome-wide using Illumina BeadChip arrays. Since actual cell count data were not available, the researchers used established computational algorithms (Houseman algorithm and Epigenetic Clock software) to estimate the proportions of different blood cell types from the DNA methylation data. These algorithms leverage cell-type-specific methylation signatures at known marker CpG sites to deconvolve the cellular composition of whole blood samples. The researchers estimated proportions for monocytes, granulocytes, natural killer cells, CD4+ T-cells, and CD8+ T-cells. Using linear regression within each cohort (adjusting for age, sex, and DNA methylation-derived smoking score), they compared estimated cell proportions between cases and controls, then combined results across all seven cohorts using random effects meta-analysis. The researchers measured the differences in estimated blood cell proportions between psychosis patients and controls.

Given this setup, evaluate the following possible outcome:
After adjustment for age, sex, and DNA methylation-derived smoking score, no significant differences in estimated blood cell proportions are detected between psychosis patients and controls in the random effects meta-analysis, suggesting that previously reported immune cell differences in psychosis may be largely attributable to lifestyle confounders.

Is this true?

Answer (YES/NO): NO